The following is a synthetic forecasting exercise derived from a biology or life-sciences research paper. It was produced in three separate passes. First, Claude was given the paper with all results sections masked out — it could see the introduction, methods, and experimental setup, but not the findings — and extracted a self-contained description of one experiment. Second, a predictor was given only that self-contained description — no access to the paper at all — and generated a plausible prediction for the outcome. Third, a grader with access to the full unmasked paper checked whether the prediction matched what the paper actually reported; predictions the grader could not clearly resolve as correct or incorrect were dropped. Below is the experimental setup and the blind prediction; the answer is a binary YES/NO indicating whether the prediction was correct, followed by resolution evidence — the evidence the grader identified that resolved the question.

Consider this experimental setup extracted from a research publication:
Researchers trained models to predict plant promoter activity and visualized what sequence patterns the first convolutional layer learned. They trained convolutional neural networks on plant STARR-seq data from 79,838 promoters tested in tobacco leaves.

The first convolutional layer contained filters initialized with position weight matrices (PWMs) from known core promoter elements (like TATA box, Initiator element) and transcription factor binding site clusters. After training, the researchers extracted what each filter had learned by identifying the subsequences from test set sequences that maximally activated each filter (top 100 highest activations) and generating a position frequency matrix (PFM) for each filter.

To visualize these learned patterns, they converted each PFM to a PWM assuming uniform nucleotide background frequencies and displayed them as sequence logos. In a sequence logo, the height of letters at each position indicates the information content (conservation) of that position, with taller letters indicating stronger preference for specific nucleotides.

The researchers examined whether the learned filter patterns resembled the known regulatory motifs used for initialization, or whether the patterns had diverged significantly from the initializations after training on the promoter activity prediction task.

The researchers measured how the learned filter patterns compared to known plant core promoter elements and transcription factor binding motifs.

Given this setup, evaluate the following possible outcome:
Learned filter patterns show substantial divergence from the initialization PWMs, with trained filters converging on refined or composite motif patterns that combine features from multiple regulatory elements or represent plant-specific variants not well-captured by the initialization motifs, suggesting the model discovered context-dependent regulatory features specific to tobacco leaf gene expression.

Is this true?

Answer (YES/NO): NO